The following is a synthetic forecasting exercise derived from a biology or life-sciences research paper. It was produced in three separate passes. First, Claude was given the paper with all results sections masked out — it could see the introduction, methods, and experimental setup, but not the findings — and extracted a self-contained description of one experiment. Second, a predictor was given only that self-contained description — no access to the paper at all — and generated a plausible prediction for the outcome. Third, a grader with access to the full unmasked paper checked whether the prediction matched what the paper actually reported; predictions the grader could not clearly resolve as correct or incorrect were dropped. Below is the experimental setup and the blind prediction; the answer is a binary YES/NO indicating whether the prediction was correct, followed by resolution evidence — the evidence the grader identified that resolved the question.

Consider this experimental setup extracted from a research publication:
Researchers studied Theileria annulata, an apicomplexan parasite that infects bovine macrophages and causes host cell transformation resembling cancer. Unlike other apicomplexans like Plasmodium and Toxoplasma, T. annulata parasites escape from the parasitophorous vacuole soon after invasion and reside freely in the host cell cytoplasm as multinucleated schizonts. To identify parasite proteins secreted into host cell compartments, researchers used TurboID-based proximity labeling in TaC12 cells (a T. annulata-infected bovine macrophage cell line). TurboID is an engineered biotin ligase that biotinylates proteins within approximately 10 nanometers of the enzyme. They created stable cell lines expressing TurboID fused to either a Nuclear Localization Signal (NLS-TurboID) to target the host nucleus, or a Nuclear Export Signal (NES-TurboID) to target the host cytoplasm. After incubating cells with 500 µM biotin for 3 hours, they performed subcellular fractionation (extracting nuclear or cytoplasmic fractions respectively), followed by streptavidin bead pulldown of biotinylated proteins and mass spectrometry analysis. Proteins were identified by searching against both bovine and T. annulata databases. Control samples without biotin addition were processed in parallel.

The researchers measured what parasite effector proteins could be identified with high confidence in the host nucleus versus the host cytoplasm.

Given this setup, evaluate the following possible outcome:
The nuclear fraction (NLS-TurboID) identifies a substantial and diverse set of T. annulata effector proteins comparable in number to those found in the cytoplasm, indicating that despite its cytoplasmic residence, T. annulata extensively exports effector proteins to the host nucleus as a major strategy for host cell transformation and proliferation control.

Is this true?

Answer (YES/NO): NO